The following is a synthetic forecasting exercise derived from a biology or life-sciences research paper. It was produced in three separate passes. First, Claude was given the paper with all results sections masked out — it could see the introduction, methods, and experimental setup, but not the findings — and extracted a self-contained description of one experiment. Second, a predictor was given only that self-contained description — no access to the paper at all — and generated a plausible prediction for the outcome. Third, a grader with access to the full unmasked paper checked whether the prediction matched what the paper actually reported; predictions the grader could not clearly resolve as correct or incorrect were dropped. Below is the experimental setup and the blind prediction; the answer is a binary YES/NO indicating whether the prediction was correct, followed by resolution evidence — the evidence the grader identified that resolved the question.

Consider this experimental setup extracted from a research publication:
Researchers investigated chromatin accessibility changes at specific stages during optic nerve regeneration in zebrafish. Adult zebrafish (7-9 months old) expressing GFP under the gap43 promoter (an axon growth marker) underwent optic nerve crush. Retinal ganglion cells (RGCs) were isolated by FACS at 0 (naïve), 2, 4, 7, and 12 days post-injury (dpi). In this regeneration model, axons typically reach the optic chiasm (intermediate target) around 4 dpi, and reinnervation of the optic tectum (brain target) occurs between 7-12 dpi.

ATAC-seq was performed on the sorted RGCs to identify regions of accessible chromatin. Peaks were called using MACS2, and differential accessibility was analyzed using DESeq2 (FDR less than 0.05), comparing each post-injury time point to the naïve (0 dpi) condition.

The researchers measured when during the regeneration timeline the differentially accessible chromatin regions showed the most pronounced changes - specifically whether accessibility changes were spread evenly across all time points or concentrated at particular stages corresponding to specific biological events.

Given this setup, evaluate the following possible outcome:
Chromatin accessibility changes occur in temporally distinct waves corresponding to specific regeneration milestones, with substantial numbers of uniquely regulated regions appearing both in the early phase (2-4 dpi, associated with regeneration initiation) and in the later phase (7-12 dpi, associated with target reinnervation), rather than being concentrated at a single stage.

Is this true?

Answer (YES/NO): YES